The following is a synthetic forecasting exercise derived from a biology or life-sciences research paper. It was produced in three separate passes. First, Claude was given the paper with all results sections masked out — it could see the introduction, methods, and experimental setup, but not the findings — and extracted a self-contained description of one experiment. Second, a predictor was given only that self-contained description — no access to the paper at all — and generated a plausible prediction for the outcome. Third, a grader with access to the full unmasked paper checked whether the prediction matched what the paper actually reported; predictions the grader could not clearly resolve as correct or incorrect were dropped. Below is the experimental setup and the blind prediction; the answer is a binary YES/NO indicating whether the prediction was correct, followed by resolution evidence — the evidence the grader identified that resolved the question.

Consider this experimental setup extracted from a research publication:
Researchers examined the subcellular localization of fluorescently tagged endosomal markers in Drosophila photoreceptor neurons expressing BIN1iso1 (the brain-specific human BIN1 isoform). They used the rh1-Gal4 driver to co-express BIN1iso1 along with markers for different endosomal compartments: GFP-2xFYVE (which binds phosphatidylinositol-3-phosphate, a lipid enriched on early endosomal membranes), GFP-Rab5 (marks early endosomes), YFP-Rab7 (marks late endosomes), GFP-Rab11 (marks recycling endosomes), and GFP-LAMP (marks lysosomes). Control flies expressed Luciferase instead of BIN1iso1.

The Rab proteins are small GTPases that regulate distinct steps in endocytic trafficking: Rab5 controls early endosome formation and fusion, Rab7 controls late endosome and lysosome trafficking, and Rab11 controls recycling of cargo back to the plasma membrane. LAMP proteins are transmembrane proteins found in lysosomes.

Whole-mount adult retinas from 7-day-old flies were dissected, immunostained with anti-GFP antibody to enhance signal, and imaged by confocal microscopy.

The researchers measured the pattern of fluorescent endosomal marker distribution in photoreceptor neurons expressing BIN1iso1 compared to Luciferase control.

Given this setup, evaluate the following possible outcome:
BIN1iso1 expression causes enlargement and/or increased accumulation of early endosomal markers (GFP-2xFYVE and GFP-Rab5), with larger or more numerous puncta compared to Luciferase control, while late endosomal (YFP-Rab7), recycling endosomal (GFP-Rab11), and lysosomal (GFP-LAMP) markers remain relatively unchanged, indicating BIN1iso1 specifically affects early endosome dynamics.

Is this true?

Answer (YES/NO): NO